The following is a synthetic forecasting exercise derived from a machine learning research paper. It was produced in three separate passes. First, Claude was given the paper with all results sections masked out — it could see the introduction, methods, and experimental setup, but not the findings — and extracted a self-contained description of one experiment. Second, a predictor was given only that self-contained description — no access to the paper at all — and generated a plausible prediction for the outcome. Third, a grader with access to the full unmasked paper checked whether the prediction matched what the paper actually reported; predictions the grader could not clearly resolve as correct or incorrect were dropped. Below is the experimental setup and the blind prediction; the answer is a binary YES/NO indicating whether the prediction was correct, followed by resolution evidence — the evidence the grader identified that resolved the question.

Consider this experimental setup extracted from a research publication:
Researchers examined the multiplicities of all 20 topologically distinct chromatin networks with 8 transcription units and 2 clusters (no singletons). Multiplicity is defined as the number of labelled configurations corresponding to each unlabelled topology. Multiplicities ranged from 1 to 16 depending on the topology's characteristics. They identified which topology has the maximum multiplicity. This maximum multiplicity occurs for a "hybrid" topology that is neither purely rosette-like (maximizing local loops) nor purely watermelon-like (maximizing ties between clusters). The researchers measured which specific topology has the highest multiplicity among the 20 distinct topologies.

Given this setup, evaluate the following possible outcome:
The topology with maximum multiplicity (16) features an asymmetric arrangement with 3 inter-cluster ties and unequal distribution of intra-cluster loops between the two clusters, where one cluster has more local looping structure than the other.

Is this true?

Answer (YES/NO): YES